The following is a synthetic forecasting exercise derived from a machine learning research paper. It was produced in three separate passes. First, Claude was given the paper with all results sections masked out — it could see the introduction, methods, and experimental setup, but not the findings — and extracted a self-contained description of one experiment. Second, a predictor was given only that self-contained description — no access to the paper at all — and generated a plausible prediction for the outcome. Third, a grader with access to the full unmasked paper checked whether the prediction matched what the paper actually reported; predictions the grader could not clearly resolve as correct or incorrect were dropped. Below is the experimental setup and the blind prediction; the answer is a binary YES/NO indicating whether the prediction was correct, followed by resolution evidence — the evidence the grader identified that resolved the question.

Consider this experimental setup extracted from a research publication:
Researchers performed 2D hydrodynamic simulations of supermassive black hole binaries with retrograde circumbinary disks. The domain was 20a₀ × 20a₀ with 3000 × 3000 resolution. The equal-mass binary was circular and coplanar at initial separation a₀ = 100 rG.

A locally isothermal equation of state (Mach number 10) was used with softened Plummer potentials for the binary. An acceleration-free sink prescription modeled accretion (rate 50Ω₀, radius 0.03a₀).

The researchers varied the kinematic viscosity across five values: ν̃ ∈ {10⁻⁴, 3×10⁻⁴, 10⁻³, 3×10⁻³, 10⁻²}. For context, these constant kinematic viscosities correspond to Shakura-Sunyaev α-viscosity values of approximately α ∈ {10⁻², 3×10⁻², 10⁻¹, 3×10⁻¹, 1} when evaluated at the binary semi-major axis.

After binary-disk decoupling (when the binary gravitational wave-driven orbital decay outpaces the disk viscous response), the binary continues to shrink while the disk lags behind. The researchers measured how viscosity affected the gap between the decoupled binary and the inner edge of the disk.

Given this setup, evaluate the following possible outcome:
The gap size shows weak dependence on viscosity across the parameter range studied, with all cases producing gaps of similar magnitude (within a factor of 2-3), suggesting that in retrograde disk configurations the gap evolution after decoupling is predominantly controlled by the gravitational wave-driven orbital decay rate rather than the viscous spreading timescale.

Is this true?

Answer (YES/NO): NO